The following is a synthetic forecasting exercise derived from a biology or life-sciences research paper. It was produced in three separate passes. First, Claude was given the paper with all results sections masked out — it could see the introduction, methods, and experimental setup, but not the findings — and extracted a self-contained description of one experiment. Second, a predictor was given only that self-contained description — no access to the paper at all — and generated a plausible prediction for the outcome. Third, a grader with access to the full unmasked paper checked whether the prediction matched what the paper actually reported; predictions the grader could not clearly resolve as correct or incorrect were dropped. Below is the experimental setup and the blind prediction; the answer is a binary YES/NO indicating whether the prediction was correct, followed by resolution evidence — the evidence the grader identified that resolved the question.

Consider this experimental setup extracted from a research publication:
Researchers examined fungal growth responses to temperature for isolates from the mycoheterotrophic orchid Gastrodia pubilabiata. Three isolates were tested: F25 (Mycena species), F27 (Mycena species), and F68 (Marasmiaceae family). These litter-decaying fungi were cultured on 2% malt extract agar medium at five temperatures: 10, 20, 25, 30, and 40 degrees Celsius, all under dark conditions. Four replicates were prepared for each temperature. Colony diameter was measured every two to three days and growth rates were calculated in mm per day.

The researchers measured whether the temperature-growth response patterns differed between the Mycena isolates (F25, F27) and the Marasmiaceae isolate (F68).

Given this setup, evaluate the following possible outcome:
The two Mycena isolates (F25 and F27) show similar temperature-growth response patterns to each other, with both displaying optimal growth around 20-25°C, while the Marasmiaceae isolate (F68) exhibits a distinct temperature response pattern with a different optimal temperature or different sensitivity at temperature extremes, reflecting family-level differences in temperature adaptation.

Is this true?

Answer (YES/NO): NO